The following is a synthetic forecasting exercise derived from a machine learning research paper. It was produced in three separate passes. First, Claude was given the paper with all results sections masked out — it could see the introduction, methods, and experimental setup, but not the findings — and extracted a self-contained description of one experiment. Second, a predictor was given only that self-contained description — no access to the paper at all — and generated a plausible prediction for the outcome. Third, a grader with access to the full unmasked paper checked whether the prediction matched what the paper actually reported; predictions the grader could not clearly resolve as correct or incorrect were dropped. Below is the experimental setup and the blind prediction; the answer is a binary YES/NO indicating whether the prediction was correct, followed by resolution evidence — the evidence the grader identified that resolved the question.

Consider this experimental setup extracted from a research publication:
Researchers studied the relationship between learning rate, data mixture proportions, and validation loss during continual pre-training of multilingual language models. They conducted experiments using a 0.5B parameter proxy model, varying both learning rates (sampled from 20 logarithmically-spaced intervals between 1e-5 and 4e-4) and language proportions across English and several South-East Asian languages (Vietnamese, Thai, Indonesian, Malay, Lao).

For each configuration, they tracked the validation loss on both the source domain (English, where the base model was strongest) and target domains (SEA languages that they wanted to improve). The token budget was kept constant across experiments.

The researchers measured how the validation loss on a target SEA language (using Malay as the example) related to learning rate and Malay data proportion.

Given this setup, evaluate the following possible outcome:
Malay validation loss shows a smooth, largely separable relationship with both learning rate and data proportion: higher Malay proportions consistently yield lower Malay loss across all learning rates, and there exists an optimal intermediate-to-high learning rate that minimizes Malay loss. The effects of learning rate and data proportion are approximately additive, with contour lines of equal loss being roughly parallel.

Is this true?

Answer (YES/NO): YES